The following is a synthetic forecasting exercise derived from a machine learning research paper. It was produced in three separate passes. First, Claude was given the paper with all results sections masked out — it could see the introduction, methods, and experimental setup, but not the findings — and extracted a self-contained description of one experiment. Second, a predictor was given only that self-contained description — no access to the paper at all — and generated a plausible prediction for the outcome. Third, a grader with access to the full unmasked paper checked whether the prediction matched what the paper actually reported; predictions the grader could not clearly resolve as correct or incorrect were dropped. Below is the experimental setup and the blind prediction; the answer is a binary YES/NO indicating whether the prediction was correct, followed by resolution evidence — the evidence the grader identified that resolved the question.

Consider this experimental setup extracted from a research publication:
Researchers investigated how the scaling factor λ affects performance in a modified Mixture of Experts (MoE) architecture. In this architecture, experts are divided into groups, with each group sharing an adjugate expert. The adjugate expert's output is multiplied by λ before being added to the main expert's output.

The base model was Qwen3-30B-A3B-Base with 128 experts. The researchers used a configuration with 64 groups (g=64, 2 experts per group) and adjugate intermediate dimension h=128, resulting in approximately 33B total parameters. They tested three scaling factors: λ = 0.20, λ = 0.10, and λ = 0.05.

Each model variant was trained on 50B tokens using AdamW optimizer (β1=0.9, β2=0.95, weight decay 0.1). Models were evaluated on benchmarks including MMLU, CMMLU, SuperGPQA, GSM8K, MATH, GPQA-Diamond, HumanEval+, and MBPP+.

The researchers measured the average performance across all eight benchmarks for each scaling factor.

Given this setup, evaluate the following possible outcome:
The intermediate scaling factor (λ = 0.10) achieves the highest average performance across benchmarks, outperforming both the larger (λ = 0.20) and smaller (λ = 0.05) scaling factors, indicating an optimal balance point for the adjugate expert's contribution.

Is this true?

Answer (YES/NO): NO